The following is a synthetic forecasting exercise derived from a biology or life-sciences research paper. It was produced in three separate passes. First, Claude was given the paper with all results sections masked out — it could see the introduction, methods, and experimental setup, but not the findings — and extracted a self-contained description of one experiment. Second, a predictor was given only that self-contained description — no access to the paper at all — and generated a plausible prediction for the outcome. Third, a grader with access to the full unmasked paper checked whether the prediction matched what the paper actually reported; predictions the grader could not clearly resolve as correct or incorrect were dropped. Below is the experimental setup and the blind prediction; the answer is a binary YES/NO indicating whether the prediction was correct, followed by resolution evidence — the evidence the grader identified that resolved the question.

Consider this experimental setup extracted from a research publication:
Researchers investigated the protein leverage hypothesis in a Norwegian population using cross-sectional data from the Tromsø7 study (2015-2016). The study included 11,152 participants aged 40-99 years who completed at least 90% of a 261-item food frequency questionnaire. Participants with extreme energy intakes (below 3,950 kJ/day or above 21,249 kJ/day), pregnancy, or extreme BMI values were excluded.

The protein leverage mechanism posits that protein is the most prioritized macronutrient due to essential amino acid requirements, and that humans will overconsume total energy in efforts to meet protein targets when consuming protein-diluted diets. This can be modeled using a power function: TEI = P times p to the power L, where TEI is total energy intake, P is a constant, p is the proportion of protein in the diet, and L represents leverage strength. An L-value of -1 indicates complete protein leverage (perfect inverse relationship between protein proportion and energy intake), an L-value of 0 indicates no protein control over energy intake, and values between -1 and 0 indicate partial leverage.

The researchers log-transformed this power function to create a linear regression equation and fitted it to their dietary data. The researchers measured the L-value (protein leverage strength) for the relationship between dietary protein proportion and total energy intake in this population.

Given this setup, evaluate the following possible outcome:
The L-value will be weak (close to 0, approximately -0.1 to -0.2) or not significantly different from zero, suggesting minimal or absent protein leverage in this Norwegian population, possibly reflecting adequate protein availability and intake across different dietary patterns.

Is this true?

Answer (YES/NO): NO